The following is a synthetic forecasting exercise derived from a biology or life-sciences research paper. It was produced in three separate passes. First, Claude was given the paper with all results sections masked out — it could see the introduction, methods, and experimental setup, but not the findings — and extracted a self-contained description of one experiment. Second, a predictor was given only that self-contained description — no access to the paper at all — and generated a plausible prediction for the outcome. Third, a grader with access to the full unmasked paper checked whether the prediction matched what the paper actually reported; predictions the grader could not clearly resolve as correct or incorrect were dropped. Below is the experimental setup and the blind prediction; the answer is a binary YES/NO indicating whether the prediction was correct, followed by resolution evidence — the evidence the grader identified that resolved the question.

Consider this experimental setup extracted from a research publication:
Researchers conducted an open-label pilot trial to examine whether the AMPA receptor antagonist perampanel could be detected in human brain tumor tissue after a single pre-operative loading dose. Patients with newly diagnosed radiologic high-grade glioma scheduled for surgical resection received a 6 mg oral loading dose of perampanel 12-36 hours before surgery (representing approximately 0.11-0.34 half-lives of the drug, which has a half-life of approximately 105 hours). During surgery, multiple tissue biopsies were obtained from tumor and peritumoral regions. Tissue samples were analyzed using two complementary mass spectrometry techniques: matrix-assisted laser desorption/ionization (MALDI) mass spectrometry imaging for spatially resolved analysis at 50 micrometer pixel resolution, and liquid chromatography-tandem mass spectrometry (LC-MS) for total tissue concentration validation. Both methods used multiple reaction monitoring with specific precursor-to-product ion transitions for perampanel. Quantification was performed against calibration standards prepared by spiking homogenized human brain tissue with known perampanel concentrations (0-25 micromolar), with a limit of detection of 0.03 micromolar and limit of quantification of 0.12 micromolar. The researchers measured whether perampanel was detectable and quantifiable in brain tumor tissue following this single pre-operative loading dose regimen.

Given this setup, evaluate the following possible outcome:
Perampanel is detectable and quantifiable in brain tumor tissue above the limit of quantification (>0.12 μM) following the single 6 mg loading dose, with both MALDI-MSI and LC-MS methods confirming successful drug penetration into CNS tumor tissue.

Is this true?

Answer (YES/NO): NO